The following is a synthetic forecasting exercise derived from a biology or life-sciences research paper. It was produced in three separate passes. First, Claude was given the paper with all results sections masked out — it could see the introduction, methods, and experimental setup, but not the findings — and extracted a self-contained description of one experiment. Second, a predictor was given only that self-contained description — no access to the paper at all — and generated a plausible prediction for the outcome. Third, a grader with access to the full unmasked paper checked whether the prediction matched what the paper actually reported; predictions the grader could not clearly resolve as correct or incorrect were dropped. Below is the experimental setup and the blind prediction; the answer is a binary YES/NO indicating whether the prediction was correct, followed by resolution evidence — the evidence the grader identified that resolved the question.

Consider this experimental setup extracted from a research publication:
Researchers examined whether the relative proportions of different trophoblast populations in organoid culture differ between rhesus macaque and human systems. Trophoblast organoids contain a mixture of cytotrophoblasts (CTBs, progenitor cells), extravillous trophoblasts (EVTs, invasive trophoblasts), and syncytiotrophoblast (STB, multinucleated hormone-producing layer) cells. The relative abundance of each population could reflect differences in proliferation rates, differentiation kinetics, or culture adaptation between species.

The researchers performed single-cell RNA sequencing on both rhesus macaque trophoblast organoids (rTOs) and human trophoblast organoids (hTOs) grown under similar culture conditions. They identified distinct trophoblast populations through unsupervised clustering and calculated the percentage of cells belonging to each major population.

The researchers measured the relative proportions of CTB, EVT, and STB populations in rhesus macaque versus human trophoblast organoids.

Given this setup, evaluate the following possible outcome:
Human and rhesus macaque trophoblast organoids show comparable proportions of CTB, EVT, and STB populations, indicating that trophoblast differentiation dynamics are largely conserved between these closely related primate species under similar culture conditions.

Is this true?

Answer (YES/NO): NO